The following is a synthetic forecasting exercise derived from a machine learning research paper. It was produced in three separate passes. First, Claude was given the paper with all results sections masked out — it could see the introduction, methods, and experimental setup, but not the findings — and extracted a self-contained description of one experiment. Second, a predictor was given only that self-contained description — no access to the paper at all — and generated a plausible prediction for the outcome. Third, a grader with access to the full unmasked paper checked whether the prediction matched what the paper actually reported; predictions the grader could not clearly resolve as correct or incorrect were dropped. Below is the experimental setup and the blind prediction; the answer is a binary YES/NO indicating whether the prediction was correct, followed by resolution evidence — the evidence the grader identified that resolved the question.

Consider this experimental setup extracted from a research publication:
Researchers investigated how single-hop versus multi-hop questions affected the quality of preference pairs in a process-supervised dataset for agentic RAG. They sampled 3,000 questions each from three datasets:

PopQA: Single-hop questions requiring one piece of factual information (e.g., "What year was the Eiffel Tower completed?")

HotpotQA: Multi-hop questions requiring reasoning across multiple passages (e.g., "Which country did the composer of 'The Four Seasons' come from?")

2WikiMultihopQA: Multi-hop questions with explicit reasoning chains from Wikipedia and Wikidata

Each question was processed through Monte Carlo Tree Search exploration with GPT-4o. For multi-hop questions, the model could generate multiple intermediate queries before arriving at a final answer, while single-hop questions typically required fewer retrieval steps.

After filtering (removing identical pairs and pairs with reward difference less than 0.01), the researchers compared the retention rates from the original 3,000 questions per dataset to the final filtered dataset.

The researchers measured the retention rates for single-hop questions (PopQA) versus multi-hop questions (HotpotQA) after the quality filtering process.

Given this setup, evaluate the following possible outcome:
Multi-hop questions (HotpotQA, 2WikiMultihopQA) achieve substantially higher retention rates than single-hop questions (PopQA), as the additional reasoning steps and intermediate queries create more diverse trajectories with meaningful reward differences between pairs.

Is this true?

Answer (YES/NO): NO